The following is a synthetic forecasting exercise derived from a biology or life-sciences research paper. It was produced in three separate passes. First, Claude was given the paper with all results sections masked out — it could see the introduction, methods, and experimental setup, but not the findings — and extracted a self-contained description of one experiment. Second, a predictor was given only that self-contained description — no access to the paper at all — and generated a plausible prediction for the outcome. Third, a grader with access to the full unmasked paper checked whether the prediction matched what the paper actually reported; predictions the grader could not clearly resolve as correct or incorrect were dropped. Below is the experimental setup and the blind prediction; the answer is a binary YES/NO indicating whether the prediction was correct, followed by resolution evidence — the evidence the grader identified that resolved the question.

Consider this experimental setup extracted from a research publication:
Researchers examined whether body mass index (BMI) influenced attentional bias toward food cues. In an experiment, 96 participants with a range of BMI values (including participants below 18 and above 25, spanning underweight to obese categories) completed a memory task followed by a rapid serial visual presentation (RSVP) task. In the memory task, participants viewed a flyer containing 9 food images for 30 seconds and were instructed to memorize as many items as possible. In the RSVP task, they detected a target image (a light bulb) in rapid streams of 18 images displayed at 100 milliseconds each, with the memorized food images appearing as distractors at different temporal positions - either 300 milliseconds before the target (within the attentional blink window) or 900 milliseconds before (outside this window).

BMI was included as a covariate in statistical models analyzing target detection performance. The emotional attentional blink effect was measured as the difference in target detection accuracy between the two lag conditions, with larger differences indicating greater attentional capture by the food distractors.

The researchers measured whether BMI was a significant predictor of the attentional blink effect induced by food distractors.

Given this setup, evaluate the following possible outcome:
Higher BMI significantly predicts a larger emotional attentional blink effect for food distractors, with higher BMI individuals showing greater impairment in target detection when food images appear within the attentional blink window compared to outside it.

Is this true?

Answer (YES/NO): NO